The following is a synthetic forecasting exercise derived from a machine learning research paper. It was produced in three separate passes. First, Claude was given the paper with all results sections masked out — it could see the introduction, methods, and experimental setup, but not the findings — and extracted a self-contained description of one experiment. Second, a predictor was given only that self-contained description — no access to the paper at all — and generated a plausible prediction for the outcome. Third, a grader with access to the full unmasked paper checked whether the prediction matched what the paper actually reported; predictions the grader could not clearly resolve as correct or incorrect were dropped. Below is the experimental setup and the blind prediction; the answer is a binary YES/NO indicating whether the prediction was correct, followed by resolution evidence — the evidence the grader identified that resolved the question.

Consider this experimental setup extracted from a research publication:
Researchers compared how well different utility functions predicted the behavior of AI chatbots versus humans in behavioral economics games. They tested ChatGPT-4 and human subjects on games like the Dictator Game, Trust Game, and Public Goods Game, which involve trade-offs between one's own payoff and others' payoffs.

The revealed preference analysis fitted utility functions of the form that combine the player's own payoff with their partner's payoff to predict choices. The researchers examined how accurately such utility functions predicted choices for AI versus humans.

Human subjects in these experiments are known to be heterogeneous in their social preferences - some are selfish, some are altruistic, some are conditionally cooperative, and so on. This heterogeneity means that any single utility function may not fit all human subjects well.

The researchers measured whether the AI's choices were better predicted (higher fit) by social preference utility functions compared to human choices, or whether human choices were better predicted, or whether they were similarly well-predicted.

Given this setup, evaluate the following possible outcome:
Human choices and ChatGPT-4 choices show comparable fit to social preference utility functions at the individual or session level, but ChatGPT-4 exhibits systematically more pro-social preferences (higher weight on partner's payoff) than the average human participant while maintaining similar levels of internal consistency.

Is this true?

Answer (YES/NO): NO